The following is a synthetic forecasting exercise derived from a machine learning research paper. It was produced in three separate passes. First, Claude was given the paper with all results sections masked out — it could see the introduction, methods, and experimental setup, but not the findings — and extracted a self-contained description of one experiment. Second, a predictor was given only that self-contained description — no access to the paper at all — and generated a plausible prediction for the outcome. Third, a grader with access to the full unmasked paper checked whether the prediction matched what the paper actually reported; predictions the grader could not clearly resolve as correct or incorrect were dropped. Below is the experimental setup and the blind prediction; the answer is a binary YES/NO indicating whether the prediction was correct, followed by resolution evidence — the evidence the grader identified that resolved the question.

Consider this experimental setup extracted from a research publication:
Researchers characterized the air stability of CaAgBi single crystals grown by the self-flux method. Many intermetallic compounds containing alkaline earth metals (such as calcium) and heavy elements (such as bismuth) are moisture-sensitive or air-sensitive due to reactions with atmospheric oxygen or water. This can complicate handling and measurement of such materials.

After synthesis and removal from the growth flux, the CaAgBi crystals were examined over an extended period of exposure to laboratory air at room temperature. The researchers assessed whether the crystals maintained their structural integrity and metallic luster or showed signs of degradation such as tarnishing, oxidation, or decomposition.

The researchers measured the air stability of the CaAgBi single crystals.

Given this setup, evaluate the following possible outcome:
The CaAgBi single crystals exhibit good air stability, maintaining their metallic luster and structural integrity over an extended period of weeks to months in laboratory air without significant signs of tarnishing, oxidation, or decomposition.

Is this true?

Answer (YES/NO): YES